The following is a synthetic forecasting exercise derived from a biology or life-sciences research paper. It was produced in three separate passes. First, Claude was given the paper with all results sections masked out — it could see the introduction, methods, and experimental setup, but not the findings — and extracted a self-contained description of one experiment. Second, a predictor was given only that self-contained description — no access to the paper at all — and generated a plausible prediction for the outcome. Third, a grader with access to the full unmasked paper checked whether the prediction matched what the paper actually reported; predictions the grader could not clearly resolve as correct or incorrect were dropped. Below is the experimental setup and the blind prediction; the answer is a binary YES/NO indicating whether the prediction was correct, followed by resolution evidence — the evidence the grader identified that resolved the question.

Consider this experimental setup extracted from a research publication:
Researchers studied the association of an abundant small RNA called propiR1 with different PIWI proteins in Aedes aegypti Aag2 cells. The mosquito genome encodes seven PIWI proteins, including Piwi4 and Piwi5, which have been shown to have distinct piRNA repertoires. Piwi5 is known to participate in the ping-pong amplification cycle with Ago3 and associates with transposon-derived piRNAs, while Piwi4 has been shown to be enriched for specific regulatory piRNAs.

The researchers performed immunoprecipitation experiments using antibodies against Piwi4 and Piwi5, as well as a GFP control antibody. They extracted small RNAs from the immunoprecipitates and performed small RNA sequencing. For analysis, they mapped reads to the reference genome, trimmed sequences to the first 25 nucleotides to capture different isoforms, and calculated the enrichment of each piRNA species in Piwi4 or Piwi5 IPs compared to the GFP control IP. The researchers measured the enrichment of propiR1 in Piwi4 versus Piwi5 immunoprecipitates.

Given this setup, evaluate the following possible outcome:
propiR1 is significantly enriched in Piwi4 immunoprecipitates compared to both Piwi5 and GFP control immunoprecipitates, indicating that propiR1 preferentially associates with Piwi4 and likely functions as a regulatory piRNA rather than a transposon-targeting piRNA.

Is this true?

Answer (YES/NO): NO